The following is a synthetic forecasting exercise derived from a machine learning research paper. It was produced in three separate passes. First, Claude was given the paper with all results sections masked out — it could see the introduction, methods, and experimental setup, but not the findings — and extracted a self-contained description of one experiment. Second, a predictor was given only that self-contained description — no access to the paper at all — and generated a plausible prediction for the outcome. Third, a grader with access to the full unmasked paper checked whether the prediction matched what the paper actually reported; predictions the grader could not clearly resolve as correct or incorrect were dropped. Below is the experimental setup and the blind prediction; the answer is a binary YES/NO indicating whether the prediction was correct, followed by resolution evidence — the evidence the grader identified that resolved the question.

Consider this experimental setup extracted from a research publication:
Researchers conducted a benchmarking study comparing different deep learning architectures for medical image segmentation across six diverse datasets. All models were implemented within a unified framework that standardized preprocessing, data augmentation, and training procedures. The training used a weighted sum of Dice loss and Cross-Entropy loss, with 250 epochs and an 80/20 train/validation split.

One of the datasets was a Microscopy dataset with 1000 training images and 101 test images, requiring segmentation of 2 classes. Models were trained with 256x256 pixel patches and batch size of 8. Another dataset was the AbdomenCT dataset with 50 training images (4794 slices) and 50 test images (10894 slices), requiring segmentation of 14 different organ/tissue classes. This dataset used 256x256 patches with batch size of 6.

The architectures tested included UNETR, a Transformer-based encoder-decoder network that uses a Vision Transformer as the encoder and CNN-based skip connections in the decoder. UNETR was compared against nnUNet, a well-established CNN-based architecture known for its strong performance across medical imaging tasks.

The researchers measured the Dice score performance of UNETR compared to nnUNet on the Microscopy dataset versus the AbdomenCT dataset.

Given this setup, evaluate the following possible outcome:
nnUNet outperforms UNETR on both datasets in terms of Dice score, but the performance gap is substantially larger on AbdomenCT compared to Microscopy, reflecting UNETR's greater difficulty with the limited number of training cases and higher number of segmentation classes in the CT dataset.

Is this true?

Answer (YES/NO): NO